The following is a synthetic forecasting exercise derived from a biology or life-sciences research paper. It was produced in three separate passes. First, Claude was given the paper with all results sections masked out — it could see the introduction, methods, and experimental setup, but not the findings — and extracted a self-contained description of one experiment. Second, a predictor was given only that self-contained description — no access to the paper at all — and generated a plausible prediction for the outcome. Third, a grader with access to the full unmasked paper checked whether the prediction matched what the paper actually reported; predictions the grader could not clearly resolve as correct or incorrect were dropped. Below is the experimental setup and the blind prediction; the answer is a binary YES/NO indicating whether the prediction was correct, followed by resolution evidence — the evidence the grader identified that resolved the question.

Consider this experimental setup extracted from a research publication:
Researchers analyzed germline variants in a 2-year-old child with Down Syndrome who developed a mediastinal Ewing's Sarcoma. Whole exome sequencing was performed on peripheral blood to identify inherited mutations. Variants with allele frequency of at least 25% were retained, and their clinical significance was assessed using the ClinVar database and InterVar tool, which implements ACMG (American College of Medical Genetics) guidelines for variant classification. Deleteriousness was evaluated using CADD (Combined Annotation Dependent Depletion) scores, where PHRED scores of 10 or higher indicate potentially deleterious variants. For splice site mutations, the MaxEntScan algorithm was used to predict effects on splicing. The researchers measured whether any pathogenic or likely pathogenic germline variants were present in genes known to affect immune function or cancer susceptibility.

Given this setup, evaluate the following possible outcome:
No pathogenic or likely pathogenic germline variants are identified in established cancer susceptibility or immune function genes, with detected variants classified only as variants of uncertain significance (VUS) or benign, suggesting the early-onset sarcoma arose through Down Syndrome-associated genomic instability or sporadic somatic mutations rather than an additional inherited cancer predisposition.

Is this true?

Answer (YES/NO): NO